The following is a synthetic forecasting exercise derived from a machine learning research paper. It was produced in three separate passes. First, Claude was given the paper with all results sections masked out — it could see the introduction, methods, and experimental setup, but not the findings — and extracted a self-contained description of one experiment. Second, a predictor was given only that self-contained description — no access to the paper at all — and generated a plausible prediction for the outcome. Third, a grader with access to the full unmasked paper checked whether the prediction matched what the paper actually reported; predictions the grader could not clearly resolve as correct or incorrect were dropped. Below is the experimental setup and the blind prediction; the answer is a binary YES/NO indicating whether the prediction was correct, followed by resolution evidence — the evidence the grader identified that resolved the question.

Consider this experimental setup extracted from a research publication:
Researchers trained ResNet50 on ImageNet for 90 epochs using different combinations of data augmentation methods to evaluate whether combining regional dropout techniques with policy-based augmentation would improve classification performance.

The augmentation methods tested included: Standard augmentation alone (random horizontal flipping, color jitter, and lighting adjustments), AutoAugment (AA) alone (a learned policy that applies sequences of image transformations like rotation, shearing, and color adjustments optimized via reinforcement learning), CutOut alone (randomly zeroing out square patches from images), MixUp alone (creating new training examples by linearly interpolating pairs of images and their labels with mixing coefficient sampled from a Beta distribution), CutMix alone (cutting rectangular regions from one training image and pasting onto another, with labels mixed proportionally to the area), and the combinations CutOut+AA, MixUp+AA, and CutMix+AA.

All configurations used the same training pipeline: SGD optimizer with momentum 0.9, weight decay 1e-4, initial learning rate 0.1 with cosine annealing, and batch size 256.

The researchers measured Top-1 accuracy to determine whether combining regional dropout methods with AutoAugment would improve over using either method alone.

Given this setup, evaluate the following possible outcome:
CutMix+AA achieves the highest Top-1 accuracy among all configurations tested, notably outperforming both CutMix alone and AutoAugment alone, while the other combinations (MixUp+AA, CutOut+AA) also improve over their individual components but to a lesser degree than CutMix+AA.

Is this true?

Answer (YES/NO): NO